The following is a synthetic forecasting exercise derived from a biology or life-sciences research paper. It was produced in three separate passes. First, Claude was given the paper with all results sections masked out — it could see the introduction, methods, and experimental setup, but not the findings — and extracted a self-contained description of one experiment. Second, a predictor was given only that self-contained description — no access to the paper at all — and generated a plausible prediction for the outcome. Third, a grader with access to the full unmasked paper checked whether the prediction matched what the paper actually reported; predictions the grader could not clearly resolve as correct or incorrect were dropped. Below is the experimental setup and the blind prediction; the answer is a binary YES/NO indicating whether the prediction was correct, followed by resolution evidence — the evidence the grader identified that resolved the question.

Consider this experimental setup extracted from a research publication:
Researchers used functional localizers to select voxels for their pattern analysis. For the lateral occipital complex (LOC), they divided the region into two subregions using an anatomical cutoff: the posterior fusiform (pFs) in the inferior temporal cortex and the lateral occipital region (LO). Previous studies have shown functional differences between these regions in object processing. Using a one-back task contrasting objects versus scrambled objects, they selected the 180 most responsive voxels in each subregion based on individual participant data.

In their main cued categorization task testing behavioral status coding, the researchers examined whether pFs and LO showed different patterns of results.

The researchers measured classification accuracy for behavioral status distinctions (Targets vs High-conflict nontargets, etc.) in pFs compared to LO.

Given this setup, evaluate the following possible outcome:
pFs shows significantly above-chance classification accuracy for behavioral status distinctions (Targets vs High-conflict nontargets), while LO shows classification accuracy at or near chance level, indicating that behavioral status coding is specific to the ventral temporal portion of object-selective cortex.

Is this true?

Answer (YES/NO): NO